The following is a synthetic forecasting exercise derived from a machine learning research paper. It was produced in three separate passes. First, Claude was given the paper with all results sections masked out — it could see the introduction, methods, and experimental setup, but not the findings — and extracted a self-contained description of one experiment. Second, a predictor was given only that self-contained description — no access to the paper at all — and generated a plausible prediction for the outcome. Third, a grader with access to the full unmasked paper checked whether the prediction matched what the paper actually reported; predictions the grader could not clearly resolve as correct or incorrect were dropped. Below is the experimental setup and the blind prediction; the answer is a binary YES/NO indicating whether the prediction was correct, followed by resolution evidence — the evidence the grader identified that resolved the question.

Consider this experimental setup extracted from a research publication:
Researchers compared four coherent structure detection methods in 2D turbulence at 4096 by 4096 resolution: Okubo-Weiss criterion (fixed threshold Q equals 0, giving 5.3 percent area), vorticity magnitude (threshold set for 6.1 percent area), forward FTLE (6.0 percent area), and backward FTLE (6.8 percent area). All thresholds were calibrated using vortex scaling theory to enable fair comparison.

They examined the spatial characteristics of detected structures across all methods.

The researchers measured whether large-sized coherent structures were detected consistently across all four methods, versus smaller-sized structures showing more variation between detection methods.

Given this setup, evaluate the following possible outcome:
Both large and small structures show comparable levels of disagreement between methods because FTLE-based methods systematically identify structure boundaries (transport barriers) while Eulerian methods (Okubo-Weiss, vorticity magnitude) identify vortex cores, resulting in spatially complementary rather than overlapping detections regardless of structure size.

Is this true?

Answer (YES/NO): NO